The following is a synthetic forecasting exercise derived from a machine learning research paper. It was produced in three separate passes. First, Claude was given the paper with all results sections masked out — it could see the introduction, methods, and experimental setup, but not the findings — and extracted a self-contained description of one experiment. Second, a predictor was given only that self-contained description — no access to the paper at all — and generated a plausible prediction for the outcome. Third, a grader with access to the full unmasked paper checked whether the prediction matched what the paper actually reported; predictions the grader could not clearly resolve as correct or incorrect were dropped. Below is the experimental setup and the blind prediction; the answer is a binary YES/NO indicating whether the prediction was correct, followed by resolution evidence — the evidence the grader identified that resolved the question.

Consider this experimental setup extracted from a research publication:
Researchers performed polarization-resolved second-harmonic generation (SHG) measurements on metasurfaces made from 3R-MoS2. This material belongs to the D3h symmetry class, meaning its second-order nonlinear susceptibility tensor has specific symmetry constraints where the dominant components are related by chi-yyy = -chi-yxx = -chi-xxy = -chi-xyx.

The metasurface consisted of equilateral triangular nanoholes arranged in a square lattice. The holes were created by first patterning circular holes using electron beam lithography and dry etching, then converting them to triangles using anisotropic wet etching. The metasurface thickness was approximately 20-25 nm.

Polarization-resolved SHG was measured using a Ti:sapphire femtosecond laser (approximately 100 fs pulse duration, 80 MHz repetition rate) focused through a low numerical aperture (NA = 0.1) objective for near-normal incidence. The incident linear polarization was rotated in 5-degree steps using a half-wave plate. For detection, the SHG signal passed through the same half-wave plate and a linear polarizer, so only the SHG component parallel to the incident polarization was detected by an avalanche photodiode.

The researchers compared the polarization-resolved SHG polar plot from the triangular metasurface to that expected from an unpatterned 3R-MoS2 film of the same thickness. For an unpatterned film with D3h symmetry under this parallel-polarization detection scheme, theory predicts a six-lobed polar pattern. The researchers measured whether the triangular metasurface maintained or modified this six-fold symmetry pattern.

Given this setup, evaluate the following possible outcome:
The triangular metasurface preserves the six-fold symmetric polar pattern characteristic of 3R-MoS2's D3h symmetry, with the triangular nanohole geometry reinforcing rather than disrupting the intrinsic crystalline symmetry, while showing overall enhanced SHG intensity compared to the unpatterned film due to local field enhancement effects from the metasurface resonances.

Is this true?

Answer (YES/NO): NO